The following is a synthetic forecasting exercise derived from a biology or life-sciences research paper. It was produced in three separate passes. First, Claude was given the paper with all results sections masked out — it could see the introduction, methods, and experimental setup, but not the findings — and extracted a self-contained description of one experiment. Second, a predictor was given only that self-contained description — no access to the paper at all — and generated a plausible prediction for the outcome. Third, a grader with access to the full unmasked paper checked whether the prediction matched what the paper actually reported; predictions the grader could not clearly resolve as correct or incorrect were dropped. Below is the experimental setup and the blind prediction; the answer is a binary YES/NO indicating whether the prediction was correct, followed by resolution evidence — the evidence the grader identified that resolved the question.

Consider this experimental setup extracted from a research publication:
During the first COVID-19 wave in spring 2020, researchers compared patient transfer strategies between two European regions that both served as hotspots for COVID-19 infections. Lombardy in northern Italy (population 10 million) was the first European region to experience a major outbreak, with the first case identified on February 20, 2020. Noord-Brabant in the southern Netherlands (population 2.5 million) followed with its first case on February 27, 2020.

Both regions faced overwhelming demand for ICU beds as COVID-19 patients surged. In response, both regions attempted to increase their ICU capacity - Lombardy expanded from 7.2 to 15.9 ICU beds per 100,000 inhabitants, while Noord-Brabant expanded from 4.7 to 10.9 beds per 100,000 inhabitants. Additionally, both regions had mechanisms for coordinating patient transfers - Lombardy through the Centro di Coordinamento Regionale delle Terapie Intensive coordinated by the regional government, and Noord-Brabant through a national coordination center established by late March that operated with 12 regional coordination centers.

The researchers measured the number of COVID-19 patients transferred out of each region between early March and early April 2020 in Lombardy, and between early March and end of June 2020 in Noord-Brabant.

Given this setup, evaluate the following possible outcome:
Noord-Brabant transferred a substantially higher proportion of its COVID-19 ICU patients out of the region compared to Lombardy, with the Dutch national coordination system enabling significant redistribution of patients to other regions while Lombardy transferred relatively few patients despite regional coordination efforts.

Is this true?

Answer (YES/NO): YES